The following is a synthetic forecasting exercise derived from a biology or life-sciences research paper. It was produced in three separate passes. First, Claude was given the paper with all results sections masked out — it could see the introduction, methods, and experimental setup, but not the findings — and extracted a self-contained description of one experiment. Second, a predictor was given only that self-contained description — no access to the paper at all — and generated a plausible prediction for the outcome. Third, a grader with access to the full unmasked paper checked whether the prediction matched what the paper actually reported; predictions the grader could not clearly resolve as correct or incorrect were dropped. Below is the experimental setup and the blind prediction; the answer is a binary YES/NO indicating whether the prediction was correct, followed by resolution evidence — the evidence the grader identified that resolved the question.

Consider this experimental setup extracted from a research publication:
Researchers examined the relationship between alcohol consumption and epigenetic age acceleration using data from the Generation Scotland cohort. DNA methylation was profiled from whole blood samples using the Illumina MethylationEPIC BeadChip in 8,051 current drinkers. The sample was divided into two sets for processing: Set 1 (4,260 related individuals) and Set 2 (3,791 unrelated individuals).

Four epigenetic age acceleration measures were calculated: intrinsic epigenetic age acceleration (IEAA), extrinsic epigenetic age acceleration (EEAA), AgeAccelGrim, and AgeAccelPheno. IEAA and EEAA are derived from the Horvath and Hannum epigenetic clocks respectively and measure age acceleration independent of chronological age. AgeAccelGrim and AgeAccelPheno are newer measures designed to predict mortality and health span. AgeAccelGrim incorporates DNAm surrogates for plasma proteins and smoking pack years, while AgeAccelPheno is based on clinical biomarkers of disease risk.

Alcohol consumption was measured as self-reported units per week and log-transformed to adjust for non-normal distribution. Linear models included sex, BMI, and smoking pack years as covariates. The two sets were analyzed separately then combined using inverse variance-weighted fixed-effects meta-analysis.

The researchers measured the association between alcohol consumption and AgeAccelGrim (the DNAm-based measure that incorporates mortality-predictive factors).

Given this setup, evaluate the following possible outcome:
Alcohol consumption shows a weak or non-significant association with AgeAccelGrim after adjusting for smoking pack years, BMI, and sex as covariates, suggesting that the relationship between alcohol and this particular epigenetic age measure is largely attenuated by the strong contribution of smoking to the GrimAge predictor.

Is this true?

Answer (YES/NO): NO